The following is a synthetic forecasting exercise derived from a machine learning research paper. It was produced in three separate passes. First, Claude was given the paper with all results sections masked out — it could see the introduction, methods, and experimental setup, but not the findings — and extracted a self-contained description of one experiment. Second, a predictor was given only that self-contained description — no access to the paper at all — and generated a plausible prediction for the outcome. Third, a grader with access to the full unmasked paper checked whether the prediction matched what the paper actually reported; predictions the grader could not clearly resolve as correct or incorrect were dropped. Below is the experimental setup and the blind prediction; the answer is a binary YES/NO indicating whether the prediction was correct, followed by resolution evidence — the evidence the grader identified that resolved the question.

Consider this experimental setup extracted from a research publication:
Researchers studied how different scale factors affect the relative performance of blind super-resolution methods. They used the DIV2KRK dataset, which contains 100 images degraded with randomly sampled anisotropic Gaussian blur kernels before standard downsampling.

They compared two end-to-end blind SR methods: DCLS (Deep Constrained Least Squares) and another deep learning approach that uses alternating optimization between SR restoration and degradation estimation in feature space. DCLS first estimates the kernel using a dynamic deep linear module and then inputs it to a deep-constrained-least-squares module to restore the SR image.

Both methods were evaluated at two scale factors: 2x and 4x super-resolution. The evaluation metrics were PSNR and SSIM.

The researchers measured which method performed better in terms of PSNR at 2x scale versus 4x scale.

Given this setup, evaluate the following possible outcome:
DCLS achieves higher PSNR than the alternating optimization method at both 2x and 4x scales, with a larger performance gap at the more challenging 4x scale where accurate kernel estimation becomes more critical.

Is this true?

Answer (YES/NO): NO